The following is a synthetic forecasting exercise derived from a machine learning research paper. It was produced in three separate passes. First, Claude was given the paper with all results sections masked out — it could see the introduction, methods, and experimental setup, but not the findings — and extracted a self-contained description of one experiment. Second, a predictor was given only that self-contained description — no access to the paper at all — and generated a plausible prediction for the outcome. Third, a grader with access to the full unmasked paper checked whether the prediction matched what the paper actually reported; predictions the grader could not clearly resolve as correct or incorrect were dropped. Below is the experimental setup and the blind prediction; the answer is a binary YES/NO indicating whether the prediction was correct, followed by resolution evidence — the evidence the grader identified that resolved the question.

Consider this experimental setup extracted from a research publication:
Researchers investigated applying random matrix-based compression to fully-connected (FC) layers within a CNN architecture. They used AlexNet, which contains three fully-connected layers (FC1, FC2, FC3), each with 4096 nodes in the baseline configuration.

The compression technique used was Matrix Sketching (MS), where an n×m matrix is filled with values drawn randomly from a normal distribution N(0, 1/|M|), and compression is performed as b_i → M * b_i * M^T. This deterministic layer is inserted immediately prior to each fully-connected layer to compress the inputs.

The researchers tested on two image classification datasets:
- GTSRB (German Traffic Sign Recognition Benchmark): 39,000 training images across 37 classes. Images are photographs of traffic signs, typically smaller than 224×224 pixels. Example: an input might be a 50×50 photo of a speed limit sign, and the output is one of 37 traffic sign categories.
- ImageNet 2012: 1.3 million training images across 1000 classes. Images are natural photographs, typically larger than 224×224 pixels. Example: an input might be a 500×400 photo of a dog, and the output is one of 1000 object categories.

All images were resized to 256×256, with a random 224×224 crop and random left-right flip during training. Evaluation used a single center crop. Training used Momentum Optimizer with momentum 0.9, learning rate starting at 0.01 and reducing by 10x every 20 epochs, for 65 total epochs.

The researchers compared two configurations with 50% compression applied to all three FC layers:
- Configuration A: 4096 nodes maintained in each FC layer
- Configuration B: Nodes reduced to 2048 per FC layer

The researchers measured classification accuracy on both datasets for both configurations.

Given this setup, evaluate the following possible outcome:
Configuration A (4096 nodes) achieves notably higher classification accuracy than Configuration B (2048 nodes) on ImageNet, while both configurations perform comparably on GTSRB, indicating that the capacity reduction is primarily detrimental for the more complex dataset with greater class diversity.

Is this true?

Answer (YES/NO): NO